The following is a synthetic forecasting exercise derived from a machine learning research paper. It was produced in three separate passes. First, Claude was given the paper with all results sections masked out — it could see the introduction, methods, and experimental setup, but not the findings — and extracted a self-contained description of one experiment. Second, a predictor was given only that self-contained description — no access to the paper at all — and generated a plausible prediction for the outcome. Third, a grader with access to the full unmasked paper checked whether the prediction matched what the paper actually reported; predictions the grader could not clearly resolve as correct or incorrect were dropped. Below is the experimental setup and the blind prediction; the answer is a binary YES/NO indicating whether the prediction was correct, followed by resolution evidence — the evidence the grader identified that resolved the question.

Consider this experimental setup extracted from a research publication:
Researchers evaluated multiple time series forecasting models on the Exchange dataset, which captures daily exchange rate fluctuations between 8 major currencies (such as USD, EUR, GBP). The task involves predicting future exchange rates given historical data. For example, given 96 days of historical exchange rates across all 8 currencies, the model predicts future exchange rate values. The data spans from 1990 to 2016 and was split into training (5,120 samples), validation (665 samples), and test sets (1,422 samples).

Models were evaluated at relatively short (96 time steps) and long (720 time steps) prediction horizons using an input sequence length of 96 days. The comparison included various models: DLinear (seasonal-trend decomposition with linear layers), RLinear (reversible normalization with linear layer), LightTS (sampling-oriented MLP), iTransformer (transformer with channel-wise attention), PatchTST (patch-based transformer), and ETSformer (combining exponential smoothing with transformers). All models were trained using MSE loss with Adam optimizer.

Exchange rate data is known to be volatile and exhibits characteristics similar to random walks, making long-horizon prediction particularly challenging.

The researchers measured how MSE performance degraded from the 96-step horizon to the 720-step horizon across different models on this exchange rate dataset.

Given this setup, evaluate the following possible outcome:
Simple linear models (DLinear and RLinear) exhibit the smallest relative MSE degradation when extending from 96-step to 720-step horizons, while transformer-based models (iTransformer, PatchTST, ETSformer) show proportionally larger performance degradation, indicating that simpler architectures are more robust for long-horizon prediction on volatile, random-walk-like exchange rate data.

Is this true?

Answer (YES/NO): NO